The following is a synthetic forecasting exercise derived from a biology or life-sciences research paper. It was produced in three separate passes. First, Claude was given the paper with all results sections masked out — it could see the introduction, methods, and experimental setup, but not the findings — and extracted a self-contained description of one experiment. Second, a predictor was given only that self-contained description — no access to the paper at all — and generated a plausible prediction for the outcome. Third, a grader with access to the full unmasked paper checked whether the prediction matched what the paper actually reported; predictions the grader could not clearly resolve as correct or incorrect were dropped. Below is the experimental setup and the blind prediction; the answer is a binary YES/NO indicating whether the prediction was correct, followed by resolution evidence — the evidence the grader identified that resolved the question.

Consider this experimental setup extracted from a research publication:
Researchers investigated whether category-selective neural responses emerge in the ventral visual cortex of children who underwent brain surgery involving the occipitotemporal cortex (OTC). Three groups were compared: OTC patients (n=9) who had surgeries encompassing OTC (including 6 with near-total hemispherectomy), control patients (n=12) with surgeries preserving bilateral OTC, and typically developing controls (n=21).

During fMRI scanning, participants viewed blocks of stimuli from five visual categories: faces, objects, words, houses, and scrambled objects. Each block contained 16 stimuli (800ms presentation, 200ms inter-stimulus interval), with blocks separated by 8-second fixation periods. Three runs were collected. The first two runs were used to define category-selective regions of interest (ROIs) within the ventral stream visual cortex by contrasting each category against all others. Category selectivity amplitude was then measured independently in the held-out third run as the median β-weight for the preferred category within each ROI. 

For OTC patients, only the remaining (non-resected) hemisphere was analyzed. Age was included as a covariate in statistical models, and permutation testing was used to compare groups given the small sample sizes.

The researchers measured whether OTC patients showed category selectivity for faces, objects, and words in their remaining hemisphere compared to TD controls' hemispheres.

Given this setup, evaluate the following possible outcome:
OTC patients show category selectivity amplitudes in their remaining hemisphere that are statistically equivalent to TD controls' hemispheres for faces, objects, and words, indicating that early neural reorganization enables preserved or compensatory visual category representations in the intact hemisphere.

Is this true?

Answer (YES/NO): YES